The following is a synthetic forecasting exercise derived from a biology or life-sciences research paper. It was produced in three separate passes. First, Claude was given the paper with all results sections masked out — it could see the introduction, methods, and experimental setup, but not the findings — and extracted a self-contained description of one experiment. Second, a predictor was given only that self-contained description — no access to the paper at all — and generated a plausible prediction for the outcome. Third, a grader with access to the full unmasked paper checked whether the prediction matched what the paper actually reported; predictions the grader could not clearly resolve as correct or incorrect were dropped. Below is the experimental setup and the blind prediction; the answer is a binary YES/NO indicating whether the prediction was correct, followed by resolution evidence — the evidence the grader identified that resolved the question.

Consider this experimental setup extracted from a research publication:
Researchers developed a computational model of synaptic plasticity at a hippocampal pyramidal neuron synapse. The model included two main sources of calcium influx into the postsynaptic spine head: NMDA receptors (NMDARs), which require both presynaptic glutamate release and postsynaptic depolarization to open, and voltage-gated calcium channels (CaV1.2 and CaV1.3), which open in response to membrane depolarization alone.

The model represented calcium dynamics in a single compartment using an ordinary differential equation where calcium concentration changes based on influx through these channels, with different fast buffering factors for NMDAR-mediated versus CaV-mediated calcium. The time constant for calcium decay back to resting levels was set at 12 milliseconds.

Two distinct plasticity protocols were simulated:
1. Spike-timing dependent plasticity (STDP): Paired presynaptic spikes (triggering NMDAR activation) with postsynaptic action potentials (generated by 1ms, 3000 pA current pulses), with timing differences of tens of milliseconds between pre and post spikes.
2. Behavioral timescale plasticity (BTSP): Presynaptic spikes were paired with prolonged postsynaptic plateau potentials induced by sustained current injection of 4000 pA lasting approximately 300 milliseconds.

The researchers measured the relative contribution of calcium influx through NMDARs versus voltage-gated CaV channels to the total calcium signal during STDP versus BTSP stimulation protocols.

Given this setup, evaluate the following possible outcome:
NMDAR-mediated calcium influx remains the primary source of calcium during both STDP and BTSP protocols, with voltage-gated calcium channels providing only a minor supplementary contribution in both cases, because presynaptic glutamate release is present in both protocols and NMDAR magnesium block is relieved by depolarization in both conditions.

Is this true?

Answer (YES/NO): NO